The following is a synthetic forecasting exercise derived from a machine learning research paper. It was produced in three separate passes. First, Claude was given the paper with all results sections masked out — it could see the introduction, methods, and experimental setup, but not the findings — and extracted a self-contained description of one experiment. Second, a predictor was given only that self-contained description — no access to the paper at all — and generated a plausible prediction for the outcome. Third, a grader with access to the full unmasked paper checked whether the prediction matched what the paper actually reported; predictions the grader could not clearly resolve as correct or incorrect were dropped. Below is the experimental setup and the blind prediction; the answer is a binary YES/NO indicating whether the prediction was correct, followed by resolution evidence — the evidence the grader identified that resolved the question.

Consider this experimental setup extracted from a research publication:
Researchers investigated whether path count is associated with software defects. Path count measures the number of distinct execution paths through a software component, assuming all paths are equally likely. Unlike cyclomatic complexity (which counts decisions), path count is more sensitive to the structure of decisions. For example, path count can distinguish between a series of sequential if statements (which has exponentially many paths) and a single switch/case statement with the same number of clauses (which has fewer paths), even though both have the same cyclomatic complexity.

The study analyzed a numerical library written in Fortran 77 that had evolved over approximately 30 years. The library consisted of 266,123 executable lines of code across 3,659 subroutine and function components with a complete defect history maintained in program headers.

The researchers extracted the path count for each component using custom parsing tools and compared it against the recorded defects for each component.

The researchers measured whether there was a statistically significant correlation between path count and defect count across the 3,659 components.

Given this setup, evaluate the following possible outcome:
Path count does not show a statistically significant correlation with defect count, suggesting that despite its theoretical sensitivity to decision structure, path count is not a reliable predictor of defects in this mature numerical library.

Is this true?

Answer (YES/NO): NO